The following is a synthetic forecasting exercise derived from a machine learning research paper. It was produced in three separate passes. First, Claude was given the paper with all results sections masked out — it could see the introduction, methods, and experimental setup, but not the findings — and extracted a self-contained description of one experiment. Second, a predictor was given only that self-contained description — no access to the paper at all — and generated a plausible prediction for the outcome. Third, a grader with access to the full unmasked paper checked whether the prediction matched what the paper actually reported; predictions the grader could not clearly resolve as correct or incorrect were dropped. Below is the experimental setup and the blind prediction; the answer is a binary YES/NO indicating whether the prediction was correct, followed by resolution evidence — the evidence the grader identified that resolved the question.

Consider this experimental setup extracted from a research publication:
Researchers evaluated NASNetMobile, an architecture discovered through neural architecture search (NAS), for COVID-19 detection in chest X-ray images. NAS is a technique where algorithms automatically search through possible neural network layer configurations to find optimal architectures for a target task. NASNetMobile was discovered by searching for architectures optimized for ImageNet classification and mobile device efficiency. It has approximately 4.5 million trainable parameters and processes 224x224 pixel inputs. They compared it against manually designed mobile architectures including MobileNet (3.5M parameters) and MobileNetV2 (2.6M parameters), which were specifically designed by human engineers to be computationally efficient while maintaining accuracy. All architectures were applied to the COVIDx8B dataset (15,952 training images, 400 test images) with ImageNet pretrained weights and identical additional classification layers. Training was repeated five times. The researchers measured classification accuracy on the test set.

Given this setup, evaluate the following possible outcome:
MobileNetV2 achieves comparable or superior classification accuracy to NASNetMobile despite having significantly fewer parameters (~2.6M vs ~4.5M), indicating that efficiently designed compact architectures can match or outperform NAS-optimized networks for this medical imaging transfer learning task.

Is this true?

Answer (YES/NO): YES